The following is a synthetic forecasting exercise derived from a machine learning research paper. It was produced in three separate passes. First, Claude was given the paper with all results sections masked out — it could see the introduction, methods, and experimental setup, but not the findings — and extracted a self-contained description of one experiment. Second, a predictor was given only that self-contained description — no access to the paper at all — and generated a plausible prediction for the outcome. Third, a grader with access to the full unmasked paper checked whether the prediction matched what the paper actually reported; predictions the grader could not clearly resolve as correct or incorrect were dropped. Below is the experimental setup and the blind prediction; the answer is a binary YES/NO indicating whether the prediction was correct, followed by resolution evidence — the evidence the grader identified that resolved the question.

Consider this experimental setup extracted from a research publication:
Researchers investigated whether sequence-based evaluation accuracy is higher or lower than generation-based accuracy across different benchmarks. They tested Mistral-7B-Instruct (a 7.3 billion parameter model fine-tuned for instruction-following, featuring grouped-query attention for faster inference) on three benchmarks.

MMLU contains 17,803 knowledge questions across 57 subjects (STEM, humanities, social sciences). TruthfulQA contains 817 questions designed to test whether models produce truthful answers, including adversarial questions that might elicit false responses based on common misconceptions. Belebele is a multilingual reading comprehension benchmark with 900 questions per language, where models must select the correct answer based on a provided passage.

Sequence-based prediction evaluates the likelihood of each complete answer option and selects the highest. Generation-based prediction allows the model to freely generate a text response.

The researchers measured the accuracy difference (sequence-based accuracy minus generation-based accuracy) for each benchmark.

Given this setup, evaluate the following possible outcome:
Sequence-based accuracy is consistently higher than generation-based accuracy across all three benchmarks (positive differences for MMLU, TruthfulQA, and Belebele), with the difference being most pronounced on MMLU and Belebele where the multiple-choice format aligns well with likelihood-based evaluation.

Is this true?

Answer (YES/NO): NO